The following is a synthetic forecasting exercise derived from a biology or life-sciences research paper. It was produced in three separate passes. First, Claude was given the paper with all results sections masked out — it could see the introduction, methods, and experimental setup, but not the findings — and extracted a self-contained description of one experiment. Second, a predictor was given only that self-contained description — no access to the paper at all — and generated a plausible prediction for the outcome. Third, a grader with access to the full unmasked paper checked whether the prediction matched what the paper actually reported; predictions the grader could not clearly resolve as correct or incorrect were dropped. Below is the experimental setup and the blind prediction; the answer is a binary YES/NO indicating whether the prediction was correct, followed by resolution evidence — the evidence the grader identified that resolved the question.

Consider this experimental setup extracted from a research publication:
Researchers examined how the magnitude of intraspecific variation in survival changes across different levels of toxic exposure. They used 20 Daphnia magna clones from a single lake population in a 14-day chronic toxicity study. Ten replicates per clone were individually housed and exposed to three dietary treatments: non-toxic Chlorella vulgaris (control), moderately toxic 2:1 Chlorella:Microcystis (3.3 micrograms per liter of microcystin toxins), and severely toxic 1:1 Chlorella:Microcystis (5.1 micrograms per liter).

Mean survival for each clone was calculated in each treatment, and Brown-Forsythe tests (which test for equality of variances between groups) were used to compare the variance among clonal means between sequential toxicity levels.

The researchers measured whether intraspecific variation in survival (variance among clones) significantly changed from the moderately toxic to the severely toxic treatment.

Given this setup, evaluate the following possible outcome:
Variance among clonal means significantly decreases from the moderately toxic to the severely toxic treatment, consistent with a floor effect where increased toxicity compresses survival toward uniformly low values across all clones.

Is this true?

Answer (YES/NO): NO